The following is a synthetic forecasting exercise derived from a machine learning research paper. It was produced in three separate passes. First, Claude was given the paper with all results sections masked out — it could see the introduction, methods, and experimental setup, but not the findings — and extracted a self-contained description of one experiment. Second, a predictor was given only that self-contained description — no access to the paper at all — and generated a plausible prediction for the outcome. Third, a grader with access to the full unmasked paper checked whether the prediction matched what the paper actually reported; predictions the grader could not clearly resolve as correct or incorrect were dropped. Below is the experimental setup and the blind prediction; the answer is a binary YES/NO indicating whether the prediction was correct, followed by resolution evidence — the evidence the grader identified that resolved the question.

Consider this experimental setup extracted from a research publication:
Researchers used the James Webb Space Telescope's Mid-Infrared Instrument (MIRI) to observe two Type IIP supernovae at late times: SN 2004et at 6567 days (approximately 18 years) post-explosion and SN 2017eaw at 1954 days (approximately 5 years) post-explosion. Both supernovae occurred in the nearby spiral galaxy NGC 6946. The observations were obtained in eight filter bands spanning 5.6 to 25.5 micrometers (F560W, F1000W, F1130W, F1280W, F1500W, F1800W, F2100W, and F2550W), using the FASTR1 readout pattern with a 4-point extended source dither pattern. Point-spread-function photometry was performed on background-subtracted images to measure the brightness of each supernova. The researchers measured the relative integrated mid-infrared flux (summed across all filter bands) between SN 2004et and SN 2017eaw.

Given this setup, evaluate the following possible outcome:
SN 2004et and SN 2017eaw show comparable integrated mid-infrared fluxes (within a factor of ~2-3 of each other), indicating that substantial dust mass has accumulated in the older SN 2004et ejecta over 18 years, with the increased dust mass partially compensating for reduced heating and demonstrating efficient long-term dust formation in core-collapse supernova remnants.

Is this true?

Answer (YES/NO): NO